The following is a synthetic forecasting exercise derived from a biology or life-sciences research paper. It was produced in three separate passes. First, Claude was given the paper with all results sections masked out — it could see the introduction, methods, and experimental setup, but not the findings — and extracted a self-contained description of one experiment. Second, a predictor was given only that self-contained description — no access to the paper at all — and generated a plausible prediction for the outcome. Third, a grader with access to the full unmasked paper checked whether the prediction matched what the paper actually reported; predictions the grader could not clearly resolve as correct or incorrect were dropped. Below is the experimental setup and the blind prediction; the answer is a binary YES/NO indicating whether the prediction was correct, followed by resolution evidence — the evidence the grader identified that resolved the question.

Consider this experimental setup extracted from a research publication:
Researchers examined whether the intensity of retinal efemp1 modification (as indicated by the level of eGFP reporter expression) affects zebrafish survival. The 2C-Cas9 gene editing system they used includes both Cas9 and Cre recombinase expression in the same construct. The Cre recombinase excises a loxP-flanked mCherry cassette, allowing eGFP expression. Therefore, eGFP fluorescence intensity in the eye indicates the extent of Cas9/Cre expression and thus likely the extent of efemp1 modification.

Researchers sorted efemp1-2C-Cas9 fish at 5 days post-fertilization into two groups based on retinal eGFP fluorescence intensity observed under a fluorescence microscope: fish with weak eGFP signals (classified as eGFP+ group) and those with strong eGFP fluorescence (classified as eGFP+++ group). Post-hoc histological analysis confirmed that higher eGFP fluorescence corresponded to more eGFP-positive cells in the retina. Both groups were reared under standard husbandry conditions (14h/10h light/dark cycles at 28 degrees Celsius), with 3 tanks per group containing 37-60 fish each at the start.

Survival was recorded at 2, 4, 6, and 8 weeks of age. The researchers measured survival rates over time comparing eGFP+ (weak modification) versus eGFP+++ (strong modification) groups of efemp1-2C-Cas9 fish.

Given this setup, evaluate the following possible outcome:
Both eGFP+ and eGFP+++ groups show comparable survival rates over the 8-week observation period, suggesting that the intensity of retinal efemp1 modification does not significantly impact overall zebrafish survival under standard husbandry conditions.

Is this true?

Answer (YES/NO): NO